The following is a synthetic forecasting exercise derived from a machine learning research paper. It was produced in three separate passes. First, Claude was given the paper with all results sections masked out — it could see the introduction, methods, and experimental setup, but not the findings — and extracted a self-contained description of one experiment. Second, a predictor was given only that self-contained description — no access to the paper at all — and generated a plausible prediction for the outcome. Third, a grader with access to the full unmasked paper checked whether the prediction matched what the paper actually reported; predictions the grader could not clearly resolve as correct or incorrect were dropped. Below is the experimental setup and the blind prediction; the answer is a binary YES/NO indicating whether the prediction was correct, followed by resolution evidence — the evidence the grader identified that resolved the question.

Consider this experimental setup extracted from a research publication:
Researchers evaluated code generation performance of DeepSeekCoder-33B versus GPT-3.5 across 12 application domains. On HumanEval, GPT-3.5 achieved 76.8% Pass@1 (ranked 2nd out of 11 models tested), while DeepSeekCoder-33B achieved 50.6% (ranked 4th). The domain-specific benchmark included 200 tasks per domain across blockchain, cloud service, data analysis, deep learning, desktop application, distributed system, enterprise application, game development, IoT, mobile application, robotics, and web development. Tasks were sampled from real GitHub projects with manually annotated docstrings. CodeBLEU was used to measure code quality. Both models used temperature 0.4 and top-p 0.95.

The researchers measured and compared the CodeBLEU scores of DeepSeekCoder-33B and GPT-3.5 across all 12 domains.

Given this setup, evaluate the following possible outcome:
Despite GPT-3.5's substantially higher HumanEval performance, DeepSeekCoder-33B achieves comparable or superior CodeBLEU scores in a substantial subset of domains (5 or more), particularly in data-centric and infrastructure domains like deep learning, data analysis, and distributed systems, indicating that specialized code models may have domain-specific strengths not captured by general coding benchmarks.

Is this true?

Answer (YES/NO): NO